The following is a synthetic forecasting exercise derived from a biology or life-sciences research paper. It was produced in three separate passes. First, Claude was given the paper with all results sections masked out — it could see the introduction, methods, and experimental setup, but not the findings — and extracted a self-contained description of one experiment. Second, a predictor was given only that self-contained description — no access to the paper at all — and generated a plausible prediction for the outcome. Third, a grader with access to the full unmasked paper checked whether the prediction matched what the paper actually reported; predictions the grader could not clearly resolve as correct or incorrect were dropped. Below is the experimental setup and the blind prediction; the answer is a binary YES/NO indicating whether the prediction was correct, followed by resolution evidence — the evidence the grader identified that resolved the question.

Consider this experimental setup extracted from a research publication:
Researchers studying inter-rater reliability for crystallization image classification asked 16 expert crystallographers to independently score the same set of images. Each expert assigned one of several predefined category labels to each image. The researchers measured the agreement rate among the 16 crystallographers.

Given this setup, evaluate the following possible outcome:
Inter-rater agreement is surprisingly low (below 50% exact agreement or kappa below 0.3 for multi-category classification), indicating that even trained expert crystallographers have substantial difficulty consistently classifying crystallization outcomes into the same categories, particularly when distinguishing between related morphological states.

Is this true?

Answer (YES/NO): NO